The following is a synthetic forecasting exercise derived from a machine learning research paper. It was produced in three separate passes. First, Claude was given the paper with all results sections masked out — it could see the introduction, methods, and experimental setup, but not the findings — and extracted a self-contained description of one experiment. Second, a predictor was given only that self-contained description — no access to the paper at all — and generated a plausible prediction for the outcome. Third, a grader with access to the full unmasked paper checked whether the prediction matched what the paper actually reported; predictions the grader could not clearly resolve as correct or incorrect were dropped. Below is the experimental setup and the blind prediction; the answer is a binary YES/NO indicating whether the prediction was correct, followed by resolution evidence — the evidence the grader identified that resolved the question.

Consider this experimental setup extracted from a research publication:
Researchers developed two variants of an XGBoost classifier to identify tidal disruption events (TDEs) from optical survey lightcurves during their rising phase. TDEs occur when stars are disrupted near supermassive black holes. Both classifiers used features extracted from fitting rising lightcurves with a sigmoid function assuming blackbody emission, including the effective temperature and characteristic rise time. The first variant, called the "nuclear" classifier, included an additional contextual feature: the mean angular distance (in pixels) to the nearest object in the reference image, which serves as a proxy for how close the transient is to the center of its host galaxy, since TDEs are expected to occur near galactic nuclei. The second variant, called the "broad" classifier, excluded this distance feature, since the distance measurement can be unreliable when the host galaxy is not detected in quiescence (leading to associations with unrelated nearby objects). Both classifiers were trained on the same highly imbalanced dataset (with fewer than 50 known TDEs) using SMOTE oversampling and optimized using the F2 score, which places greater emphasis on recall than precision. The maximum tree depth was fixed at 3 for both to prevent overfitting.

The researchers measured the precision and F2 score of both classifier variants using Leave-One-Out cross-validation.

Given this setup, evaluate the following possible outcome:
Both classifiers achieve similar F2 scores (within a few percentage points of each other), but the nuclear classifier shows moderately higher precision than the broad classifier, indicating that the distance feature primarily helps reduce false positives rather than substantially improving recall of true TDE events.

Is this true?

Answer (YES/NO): NO